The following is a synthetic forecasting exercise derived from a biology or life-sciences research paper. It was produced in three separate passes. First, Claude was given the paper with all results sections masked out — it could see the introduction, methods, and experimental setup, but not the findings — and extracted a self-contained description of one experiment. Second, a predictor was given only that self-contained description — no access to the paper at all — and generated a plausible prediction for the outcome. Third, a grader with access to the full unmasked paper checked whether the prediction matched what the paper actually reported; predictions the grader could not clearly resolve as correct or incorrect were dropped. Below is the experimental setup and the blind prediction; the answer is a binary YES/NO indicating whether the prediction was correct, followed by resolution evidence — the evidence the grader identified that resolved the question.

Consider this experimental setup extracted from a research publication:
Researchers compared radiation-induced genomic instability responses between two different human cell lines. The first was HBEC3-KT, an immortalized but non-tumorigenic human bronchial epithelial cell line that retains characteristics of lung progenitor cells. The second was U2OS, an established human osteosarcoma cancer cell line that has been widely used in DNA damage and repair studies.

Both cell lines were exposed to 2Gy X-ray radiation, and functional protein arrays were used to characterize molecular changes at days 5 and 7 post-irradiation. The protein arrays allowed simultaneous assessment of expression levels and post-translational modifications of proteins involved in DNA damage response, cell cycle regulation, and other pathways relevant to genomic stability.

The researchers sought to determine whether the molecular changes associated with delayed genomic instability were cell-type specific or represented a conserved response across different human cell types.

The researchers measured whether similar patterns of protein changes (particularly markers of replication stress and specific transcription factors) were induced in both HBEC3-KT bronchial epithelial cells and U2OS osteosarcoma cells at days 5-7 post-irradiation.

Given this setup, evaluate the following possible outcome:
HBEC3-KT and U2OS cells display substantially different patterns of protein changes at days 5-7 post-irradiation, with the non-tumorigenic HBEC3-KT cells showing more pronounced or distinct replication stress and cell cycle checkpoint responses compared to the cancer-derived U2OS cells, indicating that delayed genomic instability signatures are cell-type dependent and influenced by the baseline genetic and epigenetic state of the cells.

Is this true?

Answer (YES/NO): NO